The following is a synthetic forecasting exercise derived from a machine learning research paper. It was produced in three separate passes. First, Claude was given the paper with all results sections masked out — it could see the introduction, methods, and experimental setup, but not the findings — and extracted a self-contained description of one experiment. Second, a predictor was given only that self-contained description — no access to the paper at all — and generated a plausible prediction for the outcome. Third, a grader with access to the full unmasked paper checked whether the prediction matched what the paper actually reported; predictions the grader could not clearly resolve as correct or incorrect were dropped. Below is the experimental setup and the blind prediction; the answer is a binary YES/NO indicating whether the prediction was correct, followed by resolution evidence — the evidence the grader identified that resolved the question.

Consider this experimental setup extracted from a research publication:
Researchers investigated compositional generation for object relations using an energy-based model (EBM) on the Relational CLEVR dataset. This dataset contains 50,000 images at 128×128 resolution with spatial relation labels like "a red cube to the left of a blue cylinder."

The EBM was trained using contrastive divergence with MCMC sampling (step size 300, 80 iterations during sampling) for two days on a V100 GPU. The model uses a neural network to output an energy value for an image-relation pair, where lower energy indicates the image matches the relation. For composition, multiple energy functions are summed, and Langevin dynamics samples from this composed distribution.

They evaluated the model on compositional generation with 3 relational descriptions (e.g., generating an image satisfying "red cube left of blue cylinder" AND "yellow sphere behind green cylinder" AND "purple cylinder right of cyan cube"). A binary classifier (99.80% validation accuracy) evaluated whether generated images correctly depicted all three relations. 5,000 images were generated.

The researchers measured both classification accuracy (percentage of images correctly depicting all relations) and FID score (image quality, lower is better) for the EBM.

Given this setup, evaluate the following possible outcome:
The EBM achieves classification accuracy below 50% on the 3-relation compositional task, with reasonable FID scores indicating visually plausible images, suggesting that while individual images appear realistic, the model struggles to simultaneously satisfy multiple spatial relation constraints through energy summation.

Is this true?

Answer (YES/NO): NO